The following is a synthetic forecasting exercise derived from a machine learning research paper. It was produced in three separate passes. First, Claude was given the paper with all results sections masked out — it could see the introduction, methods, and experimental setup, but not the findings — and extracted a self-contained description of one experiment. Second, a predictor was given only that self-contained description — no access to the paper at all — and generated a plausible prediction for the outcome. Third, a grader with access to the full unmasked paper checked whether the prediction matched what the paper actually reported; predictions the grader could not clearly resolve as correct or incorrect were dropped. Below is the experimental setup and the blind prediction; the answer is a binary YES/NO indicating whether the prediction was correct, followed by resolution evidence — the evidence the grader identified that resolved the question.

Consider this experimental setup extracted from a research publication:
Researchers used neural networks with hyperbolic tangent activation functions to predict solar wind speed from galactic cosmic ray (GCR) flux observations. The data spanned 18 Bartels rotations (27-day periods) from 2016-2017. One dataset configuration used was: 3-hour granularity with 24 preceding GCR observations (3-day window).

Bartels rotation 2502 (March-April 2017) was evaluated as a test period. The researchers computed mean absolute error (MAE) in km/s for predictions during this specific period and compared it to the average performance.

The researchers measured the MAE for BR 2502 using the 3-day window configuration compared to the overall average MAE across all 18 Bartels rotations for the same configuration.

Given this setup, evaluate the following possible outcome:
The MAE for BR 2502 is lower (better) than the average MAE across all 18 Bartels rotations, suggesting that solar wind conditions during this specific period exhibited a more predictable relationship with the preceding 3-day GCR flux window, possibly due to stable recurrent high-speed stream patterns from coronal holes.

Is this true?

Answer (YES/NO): NO